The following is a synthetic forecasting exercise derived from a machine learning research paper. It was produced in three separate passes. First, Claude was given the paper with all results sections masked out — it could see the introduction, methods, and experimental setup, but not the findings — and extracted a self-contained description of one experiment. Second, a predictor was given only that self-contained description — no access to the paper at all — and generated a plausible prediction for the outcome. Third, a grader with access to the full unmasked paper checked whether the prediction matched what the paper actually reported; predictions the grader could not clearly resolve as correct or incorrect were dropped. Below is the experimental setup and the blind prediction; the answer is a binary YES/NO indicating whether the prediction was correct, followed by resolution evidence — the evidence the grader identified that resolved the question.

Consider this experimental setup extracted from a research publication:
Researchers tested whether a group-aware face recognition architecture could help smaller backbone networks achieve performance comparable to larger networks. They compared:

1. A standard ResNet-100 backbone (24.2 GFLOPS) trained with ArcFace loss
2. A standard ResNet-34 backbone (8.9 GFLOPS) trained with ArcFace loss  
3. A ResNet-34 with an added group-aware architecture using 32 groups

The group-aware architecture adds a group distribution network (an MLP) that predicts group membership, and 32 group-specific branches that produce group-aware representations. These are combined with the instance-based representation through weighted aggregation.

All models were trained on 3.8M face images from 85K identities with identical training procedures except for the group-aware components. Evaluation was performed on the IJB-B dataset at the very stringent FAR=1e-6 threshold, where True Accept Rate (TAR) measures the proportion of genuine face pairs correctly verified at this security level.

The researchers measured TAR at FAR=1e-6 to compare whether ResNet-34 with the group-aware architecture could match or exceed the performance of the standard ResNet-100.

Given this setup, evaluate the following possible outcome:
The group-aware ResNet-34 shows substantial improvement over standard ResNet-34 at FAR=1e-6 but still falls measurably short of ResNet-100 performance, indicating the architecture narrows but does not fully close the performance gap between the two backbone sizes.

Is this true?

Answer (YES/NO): NO